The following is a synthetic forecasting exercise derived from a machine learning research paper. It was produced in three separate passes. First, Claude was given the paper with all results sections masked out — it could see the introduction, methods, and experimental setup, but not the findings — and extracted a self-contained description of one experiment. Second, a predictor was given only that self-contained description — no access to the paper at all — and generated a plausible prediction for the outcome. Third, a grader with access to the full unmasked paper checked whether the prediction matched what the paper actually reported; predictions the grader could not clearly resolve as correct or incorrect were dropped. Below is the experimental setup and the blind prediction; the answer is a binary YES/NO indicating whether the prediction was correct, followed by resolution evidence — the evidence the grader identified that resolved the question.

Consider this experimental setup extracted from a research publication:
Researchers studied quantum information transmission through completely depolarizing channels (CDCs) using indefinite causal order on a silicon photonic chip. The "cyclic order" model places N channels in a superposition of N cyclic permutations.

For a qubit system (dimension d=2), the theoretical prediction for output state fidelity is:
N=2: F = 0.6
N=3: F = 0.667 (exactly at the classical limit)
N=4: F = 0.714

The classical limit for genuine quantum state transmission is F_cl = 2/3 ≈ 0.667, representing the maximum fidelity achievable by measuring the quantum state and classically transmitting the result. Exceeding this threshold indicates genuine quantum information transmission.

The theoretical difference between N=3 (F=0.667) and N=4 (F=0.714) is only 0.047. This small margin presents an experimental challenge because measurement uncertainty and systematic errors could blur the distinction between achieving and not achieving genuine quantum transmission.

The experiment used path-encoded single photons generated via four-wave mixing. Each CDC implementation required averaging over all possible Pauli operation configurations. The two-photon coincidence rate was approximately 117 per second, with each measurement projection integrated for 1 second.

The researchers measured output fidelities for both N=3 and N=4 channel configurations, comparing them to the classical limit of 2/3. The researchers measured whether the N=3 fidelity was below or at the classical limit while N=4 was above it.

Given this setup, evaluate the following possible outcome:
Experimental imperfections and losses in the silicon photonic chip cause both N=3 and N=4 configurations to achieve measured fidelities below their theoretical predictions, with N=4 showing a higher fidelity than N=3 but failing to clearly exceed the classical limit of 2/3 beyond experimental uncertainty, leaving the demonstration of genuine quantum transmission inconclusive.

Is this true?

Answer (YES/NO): NO